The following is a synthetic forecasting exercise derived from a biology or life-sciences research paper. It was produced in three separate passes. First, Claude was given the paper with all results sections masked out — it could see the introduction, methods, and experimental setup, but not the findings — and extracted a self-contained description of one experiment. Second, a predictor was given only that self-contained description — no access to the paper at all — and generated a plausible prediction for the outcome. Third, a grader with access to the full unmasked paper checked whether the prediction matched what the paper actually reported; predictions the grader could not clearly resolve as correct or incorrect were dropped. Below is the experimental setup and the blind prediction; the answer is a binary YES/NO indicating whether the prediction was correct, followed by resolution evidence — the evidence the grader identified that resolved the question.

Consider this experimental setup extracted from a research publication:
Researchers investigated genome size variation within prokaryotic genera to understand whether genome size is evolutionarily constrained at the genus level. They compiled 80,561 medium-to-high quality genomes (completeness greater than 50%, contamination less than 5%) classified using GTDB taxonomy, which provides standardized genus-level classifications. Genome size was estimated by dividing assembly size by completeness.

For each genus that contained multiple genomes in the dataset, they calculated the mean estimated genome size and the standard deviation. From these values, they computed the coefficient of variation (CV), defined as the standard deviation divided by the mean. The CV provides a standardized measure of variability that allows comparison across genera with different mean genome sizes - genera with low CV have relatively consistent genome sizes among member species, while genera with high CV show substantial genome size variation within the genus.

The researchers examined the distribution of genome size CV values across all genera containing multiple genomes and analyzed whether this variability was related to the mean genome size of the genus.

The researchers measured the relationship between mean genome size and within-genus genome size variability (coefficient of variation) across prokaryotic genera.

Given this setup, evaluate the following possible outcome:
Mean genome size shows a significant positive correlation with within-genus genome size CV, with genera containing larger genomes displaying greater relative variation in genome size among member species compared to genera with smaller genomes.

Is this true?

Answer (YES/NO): YES